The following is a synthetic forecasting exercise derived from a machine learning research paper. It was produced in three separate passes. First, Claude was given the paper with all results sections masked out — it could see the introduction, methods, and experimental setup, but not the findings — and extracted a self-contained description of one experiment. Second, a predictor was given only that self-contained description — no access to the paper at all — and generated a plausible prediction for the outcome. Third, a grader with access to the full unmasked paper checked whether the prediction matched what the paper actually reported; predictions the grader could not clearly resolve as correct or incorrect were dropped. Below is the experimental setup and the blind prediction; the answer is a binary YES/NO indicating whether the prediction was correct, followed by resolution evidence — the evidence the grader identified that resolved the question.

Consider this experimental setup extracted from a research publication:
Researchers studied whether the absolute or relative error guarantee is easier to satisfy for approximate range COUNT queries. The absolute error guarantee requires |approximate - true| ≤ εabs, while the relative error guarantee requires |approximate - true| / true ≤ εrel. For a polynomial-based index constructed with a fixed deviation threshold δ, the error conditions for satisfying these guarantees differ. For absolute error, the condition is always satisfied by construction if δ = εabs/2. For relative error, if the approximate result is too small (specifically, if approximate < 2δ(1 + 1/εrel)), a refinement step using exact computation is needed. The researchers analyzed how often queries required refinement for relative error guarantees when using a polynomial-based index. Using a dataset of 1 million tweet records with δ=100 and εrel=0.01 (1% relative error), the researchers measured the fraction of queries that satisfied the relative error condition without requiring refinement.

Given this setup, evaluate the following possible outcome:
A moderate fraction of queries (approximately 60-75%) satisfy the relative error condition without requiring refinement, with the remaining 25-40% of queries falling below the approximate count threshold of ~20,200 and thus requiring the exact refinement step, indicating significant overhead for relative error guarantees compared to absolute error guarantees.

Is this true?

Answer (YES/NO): NO